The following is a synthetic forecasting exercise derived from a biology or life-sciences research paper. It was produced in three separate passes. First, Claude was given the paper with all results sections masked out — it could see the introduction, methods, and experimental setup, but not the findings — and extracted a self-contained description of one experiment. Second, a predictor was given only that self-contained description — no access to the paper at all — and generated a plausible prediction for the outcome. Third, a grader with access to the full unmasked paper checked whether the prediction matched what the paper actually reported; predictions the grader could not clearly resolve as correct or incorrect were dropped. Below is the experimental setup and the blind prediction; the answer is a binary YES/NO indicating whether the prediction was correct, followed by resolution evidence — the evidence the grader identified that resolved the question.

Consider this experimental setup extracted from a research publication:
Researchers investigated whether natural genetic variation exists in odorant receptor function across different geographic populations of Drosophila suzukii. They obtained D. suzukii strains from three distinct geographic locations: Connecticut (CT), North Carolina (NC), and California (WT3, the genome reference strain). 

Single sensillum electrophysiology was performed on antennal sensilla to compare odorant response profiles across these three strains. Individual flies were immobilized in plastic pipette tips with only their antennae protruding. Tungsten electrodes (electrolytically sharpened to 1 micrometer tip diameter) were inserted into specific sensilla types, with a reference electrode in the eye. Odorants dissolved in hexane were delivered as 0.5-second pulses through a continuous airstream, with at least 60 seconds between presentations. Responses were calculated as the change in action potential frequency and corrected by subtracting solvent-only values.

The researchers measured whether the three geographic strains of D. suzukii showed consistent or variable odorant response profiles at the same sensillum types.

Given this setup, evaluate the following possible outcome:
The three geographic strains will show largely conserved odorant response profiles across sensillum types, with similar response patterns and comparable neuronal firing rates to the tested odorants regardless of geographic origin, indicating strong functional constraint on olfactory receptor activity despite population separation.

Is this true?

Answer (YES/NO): NO